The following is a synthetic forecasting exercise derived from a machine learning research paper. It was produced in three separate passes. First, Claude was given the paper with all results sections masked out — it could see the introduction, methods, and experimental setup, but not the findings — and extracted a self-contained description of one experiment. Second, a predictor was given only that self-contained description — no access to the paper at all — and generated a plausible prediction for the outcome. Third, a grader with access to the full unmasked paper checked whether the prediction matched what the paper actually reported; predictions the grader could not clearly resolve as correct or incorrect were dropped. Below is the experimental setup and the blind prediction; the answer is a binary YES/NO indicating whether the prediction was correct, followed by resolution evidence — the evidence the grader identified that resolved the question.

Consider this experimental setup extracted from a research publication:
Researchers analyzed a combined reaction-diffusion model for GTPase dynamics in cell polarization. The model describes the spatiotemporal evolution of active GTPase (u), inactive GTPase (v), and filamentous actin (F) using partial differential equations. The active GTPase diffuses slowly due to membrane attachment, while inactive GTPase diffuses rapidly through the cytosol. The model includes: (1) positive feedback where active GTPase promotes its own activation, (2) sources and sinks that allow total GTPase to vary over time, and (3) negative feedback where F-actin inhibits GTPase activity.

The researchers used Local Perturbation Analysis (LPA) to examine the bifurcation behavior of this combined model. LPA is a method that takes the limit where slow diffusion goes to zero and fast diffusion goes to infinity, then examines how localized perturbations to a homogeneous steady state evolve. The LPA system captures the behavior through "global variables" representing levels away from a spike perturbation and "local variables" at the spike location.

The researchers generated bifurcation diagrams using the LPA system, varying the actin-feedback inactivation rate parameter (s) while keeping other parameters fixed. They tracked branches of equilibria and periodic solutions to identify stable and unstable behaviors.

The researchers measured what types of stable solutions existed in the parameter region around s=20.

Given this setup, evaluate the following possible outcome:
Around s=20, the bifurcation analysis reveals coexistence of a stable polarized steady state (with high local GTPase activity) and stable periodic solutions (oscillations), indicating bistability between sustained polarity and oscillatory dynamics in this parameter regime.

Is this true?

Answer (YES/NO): NO